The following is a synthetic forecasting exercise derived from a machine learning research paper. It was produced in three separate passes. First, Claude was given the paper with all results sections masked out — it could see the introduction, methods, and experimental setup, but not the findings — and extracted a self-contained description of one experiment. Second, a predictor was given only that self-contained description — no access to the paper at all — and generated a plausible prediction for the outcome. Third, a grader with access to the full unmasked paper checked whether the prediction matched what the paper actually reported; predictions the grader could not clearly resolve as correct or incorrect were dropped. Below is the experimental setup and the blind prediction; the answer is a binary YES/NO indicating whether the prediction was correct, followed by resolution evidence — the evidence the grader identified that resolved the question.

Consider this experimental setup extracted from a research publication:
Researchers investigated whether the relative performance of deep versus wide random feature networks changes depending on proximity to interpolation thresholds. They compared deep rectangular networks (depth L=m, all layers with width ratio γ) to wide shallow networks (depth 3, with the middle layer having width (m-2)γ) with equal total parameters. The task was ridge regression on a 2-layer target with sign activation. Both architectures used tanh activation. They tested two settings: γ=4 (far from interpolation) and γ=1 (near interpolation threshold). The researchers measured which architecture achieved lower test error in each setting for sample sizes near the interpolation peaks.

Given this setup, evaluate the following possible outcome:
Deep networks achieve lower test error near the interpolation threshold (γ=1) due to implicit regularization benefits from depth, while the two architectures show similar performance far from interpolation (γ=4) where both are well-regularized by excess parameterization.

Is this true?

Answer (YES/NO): NO